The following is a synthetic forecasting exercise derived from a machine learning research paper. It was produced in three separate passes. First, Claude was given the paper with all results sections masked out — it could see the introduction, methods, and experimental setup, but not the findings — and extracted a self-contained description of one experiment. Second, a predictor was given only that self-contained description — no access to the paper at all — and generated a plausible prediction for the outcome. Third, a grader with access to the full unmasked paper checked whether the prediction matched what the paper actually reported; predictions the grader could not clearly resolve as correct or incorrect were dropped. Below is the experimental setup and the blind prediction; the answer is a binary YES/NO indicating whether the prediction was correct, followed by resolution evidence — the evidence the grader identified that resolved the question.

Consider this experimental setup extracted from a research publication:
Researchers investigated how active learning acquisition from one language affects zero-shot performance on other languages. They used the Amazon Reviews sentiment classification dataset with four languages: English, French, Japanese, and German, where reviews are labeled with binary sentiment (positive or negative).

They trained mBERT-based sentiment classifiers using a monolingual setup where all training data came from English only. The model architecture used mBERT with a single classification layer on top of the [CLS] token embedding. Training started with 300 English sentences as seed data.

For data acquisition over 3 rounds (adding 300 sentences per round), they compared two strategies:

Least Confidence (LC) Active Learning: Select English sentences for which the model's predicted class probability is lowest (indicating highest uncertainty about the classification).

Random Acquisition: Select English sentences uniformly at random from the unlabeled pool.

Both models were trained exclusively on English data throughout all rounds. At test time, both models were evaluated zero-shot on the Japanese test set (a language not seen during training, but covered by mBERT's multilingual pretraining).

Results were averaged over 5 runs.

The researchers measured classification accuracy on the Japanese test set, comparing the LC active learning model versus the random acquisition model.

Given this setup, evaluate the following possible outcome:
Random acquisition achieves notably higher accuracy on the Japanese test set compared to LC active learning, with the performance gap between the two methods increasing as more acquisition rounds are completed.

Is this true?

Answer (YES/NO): NO